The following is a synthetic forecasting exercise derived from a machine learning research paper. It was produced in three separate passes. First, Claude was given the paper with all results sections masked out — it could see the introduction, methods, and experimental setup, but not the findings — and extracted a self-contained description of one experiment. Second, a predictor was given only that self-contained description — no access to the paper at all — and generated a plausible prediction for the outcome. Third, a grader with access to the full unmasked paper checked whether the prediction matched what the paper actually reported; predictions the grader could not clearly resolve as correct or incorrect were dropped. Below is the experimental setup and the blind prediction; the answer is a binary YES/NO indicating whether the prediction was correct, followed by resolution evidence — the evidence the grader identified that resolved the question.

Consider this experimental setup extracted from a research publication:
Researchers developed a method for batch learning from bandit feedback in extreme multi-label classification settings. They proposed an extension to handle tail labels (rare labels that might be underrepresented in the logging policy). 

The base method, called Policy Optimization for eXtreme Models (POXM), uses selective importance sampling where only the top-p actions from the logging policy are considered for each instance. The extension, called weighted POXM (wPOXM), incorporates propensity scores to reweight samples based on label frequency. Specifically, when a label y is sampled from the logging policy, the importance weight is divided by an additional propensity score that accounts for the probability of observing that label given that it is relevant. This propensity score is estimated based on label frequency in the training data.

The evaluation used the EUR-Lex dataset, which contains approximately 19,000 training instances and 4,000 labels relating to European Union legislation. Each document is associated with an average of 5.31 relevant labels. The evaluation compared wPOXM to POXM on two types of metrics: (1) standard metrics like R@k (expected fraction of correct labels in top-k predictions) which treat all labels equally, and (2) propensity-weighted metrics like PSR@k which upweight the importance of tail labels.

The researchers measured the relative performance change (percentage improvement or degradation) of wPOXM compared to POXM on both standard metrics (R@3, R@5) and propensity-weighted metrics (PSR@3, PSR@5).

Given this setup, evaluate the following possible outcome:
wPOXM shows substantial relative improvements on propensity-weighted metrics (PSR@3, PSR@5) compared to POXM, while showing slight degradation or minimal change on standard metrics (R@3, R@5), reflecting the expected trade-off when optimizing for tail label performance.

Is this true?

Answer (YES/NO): NO